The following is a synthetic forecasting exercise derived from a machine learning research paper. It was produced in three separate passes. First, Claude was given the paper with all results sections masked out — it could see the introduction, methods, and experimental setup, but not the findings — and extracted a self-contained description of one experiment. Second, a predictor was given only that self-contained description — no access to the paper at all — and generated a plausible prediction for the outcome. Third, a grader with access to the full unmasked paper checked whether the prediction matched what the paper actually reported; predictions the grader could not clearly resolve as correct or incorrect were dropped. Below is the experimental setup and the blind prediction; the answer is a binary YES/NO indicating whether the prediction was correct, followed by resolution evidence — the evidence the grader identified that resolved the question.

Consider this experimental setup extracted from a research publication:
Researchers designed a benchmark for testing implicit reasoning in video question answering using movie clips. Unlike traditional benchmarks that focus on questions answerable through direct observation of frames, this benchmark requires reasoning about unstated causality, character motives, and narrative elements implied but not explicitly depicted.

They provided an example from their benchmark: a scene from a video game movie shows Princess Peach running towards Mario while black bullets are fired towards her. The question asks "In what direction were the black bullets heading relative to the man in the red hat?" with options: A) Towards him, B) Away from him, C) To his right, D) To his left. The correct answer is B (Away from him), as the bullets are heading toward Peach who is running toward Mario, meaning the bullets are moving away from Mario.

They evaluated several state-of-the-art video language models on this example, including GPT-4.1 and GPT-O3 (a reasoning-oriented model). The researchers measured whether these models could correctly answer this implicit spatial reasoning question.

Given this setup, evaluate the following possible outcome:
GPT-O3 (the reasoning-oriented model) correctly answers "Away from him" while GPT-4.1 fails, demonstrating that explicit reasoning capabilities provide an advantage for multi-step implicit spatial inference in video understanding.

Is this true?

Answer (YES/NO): NO